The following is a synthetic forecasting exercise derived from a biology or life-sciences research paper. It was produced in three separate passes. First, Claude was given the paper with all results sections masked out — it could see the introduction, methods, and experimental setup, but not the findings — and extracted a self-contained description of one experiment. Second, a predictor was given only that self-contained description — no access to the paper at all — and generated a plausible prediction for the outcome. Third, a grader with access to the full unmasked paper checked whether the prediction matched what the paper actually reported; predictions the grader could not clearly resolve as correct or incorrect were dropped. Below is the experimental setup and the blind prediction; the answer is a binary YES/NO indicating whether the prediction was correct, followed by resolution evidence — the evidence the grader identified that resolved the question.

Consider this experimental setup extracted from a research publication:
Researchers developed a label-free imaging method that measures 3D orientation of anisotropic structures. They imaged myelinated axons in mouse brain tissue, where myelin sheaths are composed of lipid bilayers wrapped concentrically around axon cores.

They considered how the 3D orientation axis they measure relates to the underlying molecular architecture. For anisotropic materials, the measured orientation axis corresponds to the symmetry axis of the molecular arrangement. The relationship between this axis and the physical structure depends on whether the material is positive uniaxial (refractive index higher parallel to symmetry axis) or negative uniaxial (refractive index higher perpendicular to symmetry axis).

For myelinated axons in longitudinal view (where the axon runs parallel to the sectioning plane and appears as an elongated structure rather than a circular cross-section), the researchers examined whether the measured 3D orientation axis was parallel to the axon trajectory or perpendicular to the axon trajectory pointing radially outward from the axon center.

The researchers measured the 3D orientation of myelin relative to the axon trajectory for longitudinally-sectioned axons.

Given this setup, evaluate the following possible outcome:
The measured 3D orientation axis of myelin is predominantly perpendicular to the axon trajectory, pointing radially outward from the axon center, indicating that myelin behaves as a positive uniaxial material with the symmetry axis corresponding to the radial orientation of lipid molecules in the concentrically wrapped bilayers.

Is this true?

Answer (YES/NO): YES